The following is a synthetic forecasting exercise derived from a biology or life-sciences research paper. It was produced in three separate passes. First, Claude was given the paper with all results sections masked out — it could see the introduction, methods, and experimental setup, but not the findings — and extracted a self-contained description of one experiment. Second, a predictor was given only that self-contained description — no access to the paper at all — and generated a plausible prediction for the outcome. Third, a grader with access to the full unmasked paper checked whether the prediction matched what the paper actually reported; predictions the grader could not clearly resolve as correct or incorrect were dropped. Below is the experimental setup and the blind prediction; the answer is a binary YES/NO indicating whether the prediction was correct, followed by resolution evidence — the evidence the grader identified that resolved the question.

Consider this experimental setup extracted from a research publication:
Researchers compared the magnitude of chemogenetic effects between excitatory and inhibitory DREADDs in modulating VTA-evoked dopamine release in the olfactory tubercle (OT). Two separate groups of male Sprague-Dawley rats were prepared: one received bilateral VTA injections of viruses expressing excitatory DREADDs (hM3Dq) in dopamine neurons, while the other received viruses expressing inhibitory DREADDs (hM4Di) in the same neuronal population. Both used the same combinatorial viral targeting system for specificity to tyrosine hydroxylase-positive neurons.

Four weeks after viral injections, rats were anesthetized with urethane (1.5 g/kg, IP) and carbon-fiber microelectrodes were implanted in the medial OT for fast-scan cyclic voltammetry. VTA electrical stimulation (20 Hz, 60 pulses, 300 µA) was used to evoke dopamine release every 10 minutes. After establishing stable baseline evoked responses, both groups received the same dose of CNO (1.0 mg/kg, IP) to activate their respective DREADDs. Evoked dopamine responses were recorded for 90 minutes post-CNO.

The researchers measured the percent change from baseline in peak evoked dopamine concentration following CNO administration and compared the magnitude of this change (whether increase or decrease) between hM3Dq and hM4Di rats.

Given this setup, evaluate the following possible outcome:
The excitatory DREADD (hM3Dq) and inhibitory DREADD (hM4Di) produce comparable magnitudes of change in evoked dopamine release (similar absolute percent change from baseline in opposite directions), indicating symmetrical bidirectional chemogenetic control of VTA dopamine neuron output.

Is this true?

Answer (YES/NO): NO